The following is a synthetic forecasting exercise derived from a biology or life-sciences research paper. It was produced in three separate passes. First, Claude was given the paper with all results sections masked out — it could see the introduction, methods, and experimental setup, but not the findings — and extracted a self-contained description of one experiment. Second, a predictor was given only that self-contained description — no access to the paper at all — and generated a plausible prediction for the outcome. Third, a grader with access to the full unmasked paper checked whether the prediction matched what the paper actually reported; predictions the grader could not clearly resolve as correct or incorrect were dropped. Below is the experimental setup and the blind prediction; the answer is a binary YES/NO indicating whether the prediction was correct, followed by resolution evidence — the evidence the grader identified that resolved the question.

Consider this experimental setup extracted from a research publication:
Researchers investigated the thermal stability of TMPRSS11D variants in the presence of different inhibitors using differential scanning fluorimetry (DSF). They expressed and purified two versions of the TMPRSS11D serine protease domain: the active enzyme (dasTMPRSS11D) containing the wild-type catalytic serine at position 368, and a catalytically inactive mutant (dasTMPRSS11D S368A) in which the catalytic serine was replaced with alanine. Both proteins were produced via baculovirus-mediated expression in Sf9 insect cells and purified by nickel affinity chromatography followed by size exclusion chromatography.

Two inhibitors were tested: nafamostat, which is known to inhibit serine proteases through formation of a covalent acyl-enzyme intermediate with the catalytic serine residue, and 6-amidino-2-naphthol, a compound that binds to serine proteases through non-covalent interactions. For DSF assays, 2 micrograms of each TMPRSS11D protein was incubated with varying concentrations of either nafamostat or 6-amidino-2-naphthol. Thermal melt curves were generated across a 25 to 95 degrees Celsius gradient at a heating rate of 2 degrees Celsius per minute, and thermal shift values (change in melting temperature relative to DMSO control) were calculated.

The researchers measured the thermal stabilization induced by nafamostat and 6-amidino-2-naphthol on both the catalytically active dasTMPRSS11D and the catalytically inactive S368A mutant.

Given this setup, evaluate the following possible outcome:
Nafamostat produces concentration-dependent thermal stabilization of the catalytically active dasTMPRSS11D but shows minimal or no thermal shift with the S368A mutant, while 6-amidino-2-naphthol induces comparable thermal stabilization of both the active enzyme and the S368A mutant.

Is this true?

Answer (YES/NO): NO